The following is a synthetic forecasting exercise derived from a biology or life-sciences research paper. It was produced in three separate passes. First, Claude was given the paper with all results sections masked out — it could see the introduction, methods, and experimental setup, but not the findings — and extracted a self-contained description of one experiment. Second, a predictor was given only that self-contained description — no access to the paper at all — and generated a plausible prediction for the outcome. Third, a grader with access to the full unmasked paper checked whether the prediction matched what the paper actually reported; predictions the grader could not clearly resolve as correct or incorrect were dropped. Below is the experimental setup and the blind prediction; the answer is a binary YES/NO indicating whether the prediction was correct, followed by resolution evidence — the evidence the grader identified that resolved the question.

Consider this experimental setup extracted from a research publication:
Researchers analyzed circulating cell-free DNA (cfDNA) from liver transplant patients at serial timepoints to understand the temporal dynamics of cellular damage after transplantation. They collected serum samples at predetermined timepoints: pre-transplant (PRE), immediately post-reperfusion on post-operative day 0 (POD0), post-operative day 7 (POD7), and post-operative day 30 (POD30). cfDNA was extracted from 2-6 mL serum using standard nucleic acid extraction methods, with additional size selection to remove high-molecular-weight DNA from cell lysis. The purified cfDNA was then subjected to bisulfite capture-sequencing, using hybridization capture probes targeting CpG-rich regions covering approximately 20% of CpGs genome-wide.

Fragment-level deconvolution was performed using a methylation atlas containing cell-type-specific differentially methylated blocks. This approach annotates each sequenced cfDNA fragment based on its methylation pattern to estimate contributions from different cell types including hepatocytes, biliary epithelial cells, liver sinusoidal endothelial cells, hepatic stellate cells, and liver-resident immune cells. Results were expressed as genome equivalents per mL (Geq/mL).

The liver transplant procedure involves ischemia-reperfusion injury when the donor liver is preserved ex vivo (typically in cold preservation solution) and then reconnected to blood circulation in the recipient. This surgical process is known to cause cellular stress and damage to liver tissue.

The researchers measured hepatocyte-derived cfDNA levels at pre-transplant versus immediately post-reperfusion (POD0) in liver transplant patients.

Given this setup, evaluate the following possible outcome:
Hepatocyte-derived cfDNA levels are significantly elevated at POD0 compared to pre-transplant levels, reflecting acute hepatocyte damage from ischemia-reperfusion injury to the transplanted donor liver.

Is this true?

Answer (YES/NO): YES